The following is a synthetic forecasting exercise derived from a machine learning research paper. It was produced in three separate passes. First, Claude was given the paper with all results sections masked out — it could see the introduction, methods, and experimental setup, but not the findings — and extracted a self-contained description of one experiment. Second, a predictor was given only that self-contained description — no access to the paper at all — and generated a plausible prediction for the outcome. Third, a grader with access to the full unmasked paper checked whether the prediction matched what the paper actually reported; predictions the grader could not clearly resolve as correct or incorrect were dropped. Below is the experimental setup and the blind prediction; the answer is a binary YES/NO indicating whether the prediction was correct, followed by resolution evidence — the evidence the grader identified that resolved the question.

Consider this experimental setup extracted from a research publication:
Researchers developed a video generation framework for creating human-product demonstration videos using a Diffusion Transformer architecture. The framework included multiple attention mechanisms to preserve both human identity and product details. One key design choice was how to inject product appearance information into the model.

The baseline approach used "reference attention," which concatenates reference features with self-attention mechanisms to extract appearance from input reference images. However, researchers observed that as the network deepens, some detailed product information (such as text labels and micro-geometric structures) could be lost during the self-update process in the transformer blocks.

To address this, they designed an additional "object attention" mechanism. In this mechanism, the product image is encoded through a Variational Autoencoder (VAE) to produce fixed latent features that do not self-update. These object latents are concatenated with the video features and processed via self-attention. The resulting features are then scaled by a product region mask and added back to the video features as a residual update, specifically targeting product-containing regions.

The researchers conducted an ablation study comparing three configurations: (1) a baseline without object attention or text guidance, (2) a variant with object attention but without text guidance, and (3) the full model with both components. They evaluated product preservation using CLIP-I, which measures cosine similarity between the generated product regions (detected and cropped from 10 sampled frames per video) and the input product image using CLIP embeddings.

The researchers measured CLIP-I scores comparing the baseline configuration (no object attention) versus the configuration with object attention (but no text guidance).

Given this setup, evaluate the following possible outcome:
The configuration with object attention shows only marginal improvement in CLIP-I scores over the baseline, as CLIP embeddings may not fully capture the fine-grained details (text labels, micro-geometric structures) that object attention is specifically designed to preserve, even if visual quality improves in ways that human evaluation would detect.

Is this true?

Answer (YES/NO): NO